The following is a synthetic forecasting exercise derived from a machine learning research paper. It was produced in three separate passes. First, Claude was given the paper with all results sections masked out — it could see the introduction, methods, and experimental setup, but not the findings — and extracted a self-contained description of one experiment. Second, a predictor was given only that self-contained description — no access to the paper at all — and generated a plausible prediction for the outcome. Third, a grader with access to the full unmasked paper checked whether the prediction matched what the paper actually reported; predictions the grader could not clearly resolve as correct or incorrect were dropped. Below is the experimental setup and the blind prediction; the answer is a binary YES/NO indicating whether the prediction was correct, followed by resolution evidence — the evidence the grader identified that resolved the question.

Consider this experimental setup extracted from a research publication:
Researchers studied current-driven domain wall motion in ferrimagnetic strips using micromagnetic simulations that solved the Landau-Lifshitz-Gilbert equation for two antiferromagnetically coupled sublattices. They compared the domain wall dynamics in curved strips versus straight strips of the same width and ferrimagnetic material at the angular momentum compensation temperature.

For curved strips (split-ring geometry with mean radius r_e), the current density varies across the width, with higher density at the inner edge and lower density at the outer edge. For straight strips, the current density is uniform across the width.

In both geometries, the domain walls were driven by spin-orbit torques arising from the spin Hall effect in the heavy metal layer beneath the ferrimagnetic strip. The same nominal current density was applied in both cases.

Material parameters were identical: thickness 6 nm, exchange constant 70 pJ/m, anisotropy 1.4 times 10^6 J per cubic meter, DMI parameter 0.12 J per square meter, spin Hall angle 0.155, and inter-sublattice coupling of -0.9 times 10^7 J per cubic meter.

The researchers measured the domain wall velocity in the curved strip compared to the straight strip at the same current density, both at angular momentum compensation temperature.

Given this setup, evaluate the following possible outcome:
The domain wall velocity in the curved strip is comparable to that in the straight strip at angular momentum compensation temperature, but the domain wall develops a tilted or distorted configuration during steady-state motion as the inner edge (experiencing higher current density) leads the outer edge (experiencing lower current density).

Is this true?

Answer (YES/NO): NO